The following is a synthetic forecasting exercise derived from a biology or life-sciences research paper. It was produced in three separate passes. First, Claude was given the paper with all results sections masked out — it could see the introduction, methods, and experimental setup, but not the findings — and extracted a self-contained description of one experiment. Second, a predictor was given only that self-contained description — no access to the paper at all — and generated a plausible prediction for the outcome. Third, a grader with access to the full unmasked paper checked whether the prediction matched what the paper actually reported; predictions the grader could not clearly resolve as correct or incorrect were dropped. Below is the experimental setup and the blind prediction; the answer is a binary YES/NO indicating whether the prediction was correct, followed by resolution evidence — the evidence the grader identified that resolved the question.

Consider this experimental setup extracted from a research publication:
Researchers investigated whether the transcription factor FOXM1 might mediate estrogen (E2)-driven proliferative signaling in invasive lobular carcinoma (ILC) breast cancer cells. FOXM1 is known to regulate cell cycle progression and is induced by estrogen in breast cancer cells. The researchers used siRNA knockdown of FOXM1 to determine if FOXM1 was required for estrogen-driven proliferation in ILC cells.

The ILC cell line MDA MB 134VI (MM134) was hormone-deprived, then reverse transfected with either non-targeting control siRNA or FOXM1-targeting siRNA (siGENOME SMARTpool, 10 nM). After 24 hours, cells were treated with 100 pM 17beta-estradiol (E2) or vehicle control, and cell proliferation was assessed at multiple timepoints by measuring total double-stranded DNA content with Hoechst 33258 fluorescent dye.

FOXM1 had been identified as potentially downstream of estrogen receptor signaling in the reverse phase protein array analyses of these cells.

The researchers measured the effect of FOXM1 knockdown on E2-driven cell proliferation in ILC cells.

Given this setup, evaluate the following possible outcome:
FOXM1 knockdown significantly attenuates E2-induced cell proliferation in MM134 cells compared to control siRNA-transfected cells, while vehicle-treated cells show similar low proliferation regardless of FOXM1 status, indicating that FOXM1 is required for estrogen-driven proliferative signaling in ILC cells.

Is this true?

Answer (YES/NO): NO